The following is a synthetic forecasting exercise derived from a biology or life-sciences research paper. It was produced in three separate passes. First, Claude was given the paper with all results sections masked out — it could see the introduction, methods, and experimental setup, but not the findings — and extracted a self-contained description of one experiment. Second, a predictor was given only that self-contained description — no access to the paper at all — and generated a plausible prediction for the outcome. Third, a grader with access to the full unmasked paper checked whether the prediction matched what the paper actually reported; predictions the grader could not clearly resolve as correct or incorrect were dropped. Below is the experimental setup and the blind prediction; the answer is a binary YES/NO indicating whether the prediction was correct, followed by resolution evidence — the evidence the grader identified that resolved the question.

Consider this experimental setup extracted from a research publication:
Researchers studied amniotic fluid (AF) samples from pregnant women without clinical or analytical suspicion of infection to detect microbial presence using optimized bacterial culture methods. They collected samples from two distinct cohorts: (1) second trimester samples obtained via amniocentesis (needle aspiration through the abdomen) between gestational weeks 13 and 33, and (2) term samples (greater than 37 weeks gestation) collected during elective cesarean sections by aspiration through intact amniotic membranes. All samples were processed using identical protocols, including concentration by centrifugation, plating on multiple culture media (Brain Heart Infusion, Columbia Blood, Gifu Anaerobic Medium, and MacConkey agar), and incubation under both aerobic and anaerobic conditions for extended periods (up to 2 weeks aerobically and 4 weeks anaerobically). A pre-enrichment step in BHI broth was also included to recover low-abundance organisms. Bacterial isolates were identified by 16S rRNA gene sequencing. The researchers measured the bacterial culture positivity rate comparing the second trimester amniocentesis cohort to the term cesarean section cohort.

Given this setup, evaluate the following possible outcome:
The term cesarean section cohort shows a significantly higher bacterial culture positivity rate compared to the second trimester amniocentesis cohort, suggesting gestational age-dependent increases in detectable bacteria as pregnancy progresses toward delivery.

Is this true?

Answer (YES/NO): NO